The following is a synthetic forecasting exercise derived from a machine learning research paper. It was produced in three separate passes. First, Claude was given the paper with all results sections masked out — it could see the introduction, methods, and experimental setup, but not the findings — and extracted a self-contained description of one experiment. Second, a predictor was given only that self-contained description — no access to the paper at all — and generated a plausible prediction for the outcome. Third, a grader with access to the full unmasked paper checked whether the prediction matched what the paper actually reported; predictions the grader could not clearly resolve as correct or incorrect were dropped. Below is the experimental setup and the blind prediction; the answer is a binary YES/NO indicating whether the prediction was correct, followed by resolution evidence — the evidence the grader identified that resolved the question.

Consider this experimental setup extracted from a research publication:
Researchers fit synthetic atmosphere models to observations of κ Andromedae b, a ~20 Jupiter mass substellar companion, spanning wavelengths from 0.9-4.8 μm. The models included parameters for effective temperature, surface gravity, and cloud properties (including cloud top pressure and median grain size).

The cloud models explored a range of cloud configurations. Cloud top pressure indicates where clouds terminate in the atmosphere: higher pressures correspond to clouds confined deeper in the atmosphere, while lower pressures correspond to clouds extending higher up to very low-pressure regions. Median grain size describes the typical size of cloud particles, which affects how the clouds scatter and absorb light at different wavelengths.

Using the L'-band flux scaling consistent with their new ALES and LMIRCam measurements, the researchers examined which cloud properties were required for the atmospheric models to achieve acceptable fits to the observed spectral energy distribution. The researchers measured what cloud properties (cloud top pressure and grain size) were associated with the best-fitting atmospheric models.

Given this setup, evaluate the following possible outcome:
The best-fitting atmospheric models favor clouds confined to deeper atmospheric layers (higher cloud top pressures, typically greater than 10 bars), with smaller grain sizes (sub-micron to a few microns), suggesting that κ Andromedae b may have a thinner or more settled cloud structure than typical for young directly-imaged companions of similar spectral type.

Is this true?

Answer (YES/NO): NO